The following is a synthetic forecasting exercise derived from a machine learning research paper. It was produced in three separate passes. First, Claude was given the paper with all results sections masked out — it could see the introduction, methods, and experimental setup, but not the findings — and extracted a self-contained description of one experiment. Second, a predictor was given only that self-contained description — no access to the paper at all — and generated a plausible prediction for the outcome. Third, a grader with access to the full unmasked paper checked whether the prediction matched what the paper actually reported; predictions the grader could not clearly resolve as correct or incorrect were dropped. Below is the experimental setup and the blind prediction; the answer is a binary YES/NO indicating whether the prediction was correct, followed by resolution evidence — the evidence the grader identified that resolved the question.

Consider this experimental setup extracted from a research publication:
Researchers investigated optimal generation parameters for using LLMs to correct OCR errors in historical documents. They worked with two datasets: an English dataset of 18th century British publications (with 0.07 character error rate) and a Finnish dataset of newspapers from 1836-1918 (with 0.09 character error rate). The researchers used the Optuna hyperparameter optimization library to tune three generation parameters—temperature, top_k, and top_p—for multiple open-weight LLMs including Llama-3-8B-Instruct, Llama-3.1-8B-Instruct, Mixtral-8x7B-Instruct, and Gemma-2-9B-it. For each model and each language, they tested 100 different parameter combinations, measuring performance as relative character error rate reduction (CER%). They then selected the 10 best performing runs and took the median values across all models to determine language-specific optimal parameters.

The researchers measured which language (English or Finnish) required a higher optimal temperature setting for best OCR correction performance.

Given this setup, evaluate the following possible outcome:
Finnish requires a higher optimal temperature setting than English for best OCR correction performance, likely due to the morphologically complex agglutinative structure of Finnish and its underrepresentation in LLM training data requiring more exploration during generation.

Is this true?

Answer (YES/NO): NO